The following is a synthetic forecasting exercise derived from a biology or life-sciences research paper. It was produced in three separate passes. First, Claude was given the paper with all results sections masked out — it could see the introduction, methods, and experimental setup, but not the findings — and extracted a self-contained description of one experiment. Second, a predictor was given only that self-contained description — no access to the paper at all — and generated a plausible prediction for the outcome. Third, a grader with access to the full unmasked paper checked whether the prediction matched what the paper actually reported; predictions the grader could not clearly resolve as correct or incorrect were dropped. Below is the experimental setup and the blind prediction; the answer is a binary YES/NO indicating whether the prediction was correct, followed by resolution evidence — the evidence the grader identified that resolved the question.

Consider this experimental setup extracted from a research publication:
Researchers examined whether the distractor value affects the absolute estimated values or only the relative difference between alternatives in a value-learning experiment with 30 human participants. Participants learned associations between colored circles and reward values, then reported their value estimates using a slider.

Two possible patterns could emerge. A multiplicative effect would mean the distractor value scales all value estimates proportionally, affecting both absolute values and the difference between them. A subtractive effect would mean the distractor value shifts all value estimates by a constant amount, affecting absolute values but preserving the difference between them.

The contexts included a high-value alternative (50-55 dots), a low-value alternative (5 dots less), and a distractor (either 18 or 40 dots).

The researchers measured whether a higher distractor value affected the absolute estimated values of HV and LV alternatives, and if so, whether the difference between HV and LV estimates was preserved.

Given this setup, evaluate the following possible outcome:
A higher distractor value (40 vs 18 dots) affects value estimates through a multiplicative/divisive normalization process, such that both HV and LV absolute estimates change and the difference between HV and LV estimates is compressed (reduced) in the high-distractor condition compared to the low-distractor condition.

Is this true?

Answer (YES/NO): NO